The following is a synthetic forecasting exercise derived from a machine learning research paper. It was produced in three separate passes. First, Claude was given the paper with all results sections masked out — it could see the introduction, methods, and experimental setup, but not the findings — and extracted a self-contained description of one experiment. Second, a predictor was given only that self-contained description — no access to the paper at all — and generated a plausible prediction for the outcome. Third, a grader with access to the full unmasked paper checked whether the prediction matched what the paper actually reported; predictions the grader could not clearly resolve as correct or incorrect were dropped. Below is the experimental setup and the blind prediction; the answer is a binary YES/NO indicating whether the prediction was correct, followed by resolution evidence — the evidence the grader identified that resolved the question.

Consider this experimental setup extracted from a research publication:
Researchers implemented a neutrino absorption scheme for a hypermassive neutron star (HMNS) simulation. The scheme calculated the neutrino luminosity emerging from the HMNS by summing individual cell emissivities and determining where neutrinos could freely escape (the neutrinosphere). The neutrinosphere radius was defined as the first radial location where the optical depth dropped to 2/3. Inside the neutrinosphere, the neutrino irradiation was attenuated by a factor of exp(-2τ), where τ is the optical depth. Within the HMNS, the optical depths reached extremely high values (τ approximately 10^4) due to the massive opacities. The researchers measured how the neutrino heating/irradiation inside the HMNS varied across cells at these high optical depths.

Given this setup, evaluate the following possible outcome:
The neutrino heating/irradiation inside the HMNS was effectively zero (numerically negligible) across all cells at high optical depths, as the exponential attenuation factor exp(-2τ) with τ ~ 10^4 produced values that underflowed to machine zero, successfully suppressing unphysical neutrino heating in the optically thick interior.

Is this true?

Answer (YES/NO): YES